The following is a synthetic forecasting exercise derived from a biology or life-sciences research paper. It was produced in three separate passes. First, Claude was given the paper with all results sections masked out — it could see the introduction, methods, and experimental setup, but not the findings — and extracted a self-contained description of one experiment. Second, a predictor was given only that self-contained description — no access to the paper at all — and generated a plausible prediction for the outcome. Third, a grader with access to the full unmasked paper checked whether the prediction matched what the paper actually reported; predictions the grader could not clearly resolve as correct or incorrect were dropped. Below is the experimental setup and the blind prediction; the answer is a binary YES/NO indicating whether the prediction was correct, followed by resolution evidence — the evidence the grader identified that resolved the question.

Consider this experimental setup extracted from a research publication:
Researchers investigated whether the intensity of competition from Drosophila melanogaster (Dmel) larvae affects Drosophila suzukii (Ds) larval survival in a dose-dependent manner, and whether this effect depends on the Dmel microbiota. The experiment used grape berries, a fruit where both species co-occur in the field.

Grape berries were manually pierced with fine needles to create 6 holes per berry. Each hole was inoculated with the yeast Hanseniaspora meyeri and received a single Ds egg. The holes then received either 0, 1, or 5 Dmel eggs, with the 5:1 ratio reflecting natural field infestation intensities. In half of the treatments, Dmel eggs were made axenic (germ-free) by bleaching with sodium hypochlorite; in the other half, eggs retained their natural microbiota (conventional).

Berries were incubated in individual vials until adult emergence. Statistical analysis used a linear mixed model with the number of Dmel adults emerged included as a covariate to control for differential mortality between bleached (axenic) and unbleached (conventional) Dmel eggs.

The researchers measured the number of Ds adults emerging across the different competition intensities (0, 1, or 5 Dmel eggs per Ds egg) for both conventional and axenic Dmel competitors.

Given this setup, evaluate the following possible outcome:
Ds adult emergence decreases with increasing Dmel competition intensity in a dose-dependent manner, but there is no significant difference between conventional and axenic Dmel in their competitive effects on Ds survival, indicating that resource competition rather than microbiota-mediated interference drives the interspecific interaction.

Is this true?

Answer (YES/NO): NO